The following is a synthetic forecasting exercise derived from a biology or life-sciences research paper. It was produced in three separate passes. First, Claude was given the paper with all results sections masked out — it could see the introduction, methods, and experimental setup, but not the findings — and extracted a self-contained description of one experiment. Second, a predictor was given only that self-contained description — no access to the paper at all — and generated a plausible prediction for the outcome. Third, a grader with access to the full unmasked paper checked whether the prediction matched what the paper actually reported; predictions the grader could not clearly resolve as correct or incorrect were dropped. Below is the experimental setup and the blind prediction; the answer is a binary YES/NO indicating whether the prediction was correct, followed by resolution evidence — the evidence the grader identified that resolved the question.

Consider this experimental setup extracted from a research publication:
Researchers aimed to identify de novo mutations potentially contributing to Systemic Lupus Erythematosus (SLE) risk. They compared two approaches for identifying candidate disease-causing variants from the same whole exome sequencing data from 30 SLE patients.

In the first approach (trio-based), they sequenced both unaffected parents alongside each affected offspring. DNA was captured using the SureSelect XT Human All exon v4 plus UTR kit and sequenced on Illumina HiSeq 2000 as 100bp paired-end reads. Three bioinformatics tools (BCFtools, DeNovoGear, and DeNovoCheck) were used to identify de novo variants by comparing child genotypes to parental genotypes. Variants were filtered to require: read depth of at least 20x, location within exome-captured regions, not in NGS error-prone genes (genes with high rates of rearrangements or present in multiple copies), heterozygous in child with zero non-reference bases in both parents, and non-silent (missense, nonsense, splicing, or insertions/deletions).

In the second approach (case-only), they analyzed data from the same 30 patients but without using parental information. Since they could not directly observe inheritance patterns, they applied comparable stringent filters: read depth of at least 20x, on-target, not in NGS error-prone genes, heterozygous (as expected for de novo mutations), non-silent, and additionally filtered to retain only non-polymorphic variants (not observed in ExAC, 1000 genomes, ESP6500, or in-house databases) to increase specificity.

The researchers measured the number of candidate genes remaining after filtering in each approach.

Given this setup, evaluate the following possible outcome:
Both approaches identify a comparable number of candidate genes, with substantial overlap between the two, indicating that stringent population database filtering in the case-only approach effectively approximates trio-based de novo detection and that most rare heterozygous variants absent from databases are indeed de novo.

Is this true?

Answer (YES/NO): NO